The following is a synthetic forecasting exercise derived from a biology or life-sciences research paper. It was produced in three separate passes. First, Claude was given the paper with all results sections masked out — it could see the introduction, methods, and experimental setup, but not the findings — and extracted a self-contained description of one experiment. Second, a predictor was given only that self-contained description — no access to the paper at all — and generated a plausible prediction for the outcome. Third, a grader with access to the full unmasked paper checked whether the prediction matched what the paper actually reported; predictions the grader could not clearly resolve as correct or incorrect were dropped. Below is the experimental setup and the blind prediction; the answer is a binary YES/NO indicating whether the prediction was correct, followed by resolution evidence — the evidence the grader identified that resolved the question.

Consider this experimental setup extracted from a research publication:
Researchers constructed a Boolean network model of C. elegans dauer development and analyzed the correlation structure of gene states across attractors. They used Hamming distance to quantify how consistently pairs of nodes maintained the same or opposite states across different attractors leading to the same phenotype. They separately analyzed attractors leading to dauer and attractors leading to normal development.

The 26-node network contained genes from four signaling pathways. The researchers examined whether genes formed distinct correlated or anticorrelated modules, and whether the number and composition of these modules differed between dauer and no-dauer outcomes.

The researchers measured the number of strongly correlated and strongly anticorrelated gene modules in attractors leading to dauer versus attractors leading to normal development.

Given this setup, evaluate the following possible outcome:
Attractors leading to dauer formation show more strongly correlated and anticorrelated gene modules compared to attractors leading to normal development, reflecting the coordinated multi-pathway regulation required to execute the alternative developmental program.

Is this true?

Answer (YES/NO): YES